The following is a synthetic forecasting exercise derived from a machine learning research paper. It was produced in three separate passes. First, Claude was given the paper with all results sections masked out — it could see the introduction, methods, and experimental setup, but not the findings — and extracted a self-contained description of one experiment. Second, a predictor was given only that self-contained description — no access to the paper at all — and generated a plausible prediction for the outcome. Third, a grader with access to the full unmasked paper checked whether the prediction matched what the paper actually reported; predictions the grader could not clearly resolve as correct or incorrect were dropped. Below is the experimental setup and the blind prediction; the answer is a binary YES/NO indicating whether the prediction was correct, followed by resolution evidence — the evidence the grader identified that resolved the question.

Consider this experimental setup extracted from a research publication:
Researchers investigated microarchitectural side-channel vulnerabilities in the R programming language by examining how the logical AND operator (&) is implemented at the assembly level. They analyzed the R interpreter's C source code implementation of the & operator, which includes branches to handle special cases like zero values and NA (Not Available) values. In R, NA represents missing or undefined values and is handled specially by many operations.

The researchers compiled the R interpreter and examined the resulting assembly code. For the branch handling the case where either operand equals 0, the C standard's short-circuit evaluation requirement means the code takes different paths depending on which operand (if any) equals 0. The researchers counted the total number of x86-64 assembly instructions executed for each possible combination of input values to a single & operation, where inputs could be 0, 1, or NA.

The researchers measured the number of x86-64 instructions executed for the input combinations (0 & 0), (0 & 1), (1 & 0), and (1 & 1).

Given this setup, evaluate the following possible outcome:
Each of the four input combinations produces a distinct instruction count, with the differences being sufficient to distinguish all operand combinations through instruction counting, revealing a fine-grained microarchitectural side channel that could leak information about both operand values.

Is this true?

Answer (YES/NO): NO